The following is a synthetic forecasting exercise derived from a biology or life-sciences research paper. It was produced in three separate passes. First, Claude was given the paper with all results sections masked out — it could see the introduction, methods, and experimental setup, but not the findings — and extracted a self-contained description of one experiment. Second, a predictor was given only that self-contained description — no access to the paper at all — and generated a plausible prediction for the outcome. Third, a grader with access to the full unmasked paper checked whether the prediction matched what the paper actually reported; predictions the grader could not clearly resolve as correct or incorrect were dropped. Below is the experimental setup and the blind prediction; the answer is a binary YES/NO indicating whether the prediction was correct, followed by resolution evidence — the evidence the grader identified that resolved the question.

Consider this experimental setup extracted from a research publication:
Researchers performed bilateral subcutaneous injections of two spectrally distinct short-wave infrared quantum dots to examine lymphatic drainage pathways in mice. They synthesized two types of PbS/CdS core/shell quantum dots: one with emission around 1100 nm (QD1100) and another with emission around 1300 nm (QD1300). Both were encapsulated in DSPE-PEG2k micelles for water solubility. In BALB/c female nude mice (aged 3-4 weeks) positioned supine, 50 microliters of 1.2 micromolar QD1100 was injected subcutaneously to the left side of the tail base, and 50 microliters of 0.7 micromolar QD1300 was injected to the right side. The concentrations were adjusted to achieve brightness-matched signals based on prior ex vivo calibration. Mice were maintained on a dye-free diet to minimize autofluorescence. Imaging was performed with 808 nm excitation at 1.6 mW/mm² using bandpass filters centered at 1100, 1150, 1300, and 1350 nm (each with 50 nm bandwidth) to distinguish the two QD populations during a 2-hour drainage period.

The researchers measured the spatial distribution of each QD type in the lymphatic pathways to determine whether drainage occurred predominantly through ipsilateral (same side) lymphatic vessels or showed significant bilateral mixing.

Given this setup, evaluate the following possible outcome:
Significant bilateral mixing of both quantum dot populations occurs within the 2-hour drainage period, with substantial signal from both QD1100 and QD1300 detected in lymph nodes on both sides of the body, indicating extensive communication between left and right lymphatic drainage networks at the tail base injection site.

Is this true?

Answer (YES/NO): NO